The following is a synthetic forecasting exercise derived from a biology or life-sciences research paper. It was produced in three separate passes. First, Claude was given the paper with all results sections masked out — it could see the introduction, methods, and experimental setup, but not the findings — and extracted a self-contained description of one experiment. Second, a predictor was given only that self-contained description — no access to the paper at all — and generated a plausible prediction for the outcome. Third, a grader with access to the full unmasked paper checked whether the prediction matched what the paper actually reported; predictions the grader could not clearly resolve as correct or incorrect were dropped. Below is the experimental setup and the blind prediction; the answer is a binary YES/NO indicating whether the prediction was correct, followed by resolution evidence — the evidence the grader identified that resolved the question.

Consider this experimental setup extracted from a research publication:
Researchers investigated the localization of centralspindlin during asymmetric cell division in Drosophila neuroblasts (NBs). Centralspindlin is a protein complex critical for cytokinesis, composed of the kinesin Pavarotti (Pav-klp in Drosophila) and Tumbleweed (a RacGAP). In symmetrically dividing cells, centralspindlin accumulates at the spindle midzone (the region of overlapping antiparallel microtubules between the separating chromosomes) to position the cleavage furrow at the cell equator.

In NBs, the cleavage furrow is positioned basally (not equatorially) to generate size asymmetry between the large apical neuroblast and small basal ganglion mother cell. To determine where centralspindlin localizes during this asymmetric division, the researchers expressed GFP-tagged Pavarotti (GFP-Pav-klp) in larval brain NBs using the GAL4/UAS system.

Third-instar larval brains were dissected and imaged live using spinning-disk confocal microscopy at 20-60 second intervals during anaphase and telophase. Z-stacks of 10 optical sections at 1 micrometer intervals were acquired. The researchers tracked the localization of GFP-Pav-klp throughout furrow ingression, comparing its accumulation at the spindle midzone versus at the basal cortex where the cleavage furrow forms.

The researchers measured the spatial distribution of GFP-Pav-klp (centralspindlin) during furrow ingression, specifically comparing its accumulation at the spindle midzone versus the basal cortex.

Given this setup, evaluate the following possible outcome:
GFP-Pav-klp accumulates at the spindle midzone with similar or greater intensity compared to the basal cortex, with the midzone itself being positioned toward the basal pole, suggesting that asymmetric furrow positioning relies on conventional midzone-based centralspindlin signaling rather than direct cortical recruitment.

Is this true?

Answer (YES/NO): NO